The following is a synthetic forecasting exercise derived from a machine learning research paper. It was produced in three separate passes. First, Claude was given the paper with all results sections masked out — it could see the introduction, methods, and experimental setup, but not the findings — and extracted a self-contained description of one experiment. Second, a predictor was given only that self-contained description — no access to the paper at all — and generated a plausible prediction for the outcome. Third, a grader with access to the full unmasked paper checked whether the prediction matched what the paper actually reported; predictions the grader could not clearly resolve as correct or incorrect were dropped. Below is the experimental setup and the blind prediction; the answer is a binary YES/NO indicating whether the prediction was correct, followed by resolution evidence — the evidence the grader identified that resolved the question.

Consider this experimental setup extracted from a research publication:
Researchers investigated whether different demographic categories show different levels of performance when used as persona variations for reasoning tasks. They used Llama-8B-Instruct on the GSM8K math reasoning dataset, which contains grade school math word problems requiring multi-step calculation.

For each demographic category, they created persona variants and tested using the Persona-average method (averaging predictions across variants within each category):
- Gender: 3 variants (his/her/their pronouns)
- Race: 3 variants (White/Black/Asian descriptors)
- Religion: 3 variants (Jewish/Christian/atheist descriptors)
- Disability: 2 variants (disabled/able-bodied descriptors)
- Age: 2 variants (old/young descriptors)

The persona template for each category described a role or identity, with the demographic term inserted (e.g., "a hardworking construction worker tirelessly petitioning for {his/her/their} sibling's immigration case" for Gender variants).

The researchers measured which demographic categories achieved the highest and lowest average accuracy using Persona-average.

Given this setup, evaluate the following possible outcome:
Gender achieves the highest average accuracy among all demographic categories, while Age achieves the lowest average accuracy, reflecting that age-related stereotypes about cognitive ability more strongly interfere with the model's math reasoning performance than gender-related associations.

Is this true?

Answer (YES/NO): NO